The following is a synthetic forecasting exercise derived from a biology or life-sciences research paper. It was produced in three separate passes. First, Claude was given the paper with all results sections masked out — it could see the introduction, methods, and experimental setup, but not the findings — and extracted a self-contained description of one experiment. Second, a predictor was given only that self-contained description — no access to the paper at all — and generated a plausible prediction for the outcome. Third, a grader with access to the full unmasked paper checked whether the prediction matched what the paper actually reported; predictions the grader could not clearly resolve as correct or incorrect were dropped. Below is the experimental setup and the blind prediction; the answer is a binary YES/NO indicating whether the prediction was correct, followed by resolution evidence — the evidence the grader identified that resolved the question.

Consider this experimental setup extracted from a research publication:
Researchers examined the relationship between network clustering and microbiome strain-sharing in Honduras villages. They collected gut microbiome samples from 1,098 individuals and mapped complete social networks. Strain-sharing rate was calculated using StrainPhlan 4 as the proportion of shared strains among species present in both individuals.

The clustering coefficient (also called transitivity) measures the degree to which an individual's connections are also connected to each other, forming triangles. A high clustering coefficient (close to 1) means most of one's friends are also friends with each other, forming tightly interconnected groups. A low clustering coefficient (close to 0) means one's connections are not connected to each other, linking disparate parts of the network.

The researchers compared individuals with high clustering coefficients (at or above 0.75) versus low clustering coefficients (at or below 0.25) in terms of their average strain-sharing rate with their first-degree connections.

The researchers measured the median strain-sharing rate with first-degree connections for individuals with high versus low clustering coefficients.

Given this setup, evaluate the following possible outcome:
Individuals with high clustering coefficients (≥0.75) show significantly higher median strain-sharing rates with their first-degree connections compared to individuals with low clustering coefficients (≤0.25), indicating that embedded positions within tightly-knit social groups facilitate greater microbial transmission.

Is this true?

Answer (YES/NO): YES